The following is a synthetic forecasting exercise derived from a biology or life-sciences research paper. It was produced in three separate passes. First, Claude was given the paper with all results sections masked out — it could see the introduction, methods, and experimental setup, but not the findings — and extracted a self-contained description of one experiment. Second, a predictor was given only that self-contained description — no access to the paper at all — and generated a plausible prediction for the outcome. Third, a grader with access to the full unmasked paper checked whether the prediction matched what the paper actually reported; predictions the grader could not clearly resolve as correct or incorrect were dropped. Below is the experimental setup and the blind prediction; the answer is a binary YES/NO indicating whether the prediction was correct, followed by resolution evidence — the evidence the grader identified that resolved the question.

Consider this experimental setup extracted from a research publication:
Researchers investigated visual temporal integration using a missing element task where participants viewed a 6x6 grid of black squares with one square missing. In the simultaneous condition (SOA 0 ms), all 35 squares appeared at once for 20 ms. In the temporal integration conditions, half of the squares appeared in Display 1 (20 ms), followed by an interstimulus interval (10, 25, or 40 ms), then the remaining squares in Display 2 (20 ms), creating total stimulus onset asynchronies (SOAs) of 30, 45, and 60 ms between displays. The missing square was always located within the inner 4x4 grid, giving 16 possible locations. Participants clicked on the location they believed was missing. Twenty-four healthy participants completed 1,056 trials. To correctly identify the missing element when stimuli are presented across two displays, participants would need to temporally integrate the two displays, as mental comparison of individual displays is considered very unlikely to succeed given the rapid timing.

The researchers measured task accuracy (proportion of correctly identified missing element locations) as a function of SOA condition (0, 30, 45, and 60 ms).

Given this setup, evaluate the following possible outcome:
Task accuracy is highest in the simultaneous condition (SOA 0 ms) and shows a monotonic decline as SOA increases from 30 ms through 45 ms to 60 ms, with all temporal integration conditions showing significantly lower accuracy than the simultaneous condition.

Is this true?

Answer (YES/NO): YES